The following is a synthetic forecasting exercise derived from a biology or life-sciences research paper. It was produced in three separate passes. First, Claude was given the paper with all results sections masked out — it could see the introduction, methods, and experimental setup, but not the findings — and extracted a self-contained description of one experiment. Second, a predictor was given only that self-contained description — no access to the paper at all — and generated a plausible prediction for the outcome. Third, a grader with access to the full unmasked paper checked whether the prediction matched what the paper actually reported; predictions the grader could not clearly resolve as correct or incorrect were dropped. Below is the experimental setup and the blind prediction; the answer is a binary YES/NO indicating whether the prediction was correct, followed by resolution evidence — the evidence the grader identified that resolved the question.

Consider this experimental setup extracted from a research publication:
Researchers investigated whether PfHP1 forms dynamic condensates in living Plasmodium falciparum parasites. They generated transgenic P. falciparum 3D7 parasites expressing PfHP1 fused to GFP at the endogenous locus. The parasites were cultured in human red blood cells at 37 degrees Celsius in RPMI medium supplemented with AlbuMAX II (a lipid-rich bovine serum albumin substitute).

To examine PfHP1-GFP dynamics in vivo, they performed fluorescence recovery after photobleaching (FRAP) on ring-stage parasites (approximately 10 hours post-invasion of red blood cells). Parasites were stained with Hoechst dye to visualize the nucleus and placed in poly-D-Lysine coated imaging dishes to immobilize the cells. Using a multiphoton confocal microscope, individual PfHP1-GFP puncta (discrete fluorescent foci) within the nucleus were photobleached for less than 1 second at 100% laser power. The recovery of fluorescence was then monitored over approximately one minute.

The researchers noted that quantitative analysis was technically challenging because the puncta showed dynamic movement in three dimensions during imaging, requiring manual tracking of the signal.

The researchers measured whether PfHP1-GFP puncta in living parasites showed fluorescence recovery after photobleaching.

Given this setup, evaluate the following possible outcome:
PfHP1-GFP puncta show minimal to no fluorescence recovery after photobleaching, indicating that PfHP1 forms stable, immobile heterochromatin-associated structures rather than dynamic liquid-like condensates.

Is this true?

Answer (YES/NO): NO